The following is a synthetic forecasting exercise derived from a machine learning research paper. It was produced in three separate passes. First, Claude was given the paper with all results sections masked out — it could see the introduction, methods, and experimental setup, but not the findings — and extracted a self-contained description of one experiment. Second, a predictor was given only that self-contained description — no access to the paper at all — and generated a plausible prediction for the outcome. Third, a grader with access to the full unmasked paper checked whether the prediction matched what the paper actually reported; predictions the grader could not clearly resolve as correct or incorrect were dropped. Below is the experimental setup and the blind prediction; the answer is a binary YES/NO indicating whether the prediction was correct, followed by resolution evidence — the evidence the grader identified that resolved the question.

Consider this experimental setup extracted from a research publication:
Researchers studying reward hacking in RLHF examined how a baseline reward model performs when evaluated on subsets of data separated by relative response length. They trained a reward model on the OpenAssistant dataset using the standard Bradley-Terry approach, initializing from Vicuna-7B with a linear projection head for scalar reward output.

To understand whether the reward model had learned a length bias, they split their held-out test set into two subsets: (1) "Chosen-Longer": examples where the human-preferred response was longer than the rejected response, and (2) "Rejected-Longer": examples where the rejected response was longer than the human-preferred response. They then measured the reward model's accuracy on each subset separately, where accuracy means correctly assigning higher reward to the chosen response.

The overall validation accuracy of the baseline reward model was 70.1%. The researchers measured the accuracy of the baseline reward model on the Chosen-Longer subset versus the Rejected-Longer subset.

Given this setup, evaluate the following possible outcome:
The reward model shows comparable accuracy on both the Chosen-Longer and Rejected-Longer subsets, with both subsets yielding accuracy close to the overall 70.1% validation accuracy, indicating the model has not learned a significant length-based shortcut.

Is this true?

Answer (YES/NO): NO